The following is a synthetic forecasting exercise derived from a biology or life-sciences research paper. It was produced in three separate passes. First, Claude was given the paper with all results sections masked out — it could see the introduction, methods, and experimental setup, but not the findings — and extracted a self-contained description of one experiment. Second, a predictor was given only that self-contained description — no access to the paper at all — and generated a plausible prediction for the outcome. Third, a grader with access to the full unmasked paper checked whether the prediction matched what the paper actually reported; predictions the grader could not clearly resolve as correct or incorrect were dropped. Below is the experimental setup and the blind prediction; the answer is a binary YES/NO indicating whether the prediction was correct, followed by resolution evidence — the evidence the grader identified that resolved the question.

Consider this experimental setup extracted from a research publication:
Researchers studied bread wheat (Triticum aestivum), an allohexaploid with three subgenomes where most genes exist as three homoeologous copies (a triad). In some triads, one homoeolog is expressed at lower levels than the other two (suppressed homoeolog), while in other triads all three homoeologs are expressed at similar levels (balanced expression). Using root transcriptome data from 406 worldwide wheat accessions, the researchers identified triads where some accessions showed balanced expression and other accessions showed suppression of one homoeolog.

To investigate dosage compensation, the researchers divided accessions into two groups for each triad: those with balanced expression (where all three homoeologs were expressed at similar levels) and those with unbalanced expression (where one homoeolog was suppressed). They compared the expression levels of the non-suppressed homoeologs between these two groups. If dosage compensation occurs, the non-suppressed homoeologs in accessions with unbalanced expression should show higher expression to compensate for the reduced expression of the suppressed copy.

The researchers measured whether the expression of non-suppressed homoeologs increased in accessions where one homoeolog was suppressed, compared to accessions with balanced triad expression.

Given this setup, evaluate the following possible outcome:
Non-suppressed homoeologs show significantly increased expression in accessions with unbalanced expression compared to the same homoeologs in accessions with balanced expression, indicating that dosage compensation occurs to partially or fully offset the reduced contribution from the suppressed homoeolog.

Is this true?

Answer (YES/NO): NO